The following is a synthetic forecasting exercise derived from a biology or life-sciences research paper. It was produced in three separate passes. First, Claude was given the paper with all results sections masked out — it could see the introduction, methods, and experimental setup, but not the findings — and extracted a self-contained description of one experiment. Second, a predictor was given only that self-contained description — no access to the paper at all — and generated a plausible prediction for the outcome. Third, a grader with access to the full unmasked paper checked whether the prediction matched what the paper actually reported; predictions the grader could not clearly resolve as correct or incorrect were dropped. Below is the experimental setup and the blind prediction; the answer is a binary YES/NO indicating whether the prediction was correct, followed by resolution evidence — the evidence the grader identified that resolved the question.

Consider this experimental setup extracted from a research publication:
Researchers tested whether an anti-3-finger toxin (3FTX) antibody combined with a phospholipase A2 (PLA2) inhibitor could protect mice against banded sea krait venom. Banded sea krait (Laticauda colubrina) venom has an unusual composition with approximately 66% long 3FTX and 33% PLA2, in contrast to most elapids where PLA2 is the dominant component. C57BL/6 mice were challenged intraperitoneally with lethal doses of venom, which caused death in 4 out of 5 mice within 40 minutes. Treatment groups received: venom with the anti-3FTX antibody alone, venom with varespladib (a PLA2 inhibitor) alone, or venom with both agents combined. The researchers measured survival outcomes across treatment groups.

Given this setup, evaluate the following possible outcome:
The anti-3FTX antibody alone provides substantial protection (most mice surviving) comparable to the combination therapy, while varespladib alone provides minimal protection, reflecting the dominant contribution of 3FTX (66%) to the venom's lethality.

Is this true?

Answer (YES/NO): NO